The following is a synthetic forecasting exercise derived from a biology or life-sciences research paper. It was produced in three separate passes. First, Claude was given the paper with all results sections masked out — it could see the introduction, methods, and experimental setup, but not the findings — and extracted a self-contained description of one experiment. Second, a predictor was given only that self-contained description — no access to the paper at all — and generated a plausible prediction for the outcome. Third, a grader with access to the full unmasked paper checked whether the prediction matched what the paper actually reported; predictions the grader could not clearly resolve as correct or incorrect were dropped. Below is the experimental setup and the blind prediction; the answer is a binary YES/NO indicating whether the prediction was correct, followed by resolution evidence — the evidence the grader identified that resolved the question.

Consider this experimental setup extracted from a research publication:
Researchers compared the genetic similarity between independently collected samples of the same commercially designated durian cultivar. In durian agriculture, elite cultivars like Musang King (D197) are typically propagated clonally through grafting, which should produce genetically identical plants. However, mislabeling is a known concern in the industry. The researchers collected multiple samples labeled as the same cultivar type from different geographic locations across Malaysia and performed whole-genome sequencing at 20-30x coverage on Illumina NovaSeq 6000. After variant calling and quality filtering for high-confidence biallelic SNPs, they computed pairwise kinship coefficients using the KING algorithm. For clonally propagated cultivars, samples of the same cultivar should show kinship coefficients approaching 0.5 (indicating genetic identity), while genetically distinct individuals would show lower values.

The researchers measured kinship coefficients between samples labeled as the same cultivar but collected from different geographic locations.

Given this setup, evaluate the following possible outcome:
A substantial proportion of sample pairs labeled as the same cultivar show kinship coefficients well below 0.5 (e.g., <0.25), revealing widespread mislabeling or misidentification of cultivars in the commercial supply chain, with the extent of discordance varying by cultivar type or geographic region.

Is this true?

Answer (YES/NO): NO